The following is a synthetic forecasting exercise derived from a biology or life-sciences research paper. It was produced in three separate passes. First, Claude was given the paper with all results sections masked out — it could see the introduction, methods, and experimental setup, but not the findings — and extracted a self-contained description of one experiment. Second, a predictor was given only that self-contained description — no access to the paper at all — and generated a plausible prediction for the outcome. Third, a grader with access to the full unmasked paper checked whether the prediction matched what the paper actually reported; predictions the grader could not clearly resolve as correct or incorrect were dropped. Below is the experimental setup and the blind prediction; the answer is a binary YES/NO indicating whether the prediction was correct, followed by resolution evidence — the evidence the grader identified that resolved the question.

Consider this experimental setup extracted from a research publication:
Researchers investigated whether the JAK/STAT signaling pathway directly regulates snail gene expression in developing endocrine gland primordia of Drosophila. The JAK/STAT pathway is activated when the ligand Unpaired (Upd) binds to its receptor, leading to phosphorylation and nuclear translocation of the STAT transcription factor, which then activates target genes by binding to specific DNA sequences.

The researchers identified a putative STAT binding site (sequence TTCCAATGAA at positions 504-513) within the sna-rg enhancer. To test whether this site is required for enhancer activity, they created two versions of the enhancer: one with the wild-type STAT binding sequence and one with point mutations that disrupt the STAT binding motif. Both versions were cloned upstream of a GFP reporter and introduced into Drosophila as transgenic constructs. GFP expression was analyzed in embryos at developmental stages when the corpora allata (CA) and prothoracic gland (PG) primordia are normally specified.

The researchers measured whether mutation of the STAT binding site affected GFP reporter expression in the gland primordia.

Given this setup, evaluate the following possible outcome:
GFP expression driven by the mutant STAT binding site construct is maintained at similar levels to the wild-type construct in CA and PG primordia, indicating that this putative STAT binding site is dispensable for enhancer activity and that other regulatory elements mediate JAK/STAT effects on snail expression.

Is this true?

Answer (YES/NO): NO